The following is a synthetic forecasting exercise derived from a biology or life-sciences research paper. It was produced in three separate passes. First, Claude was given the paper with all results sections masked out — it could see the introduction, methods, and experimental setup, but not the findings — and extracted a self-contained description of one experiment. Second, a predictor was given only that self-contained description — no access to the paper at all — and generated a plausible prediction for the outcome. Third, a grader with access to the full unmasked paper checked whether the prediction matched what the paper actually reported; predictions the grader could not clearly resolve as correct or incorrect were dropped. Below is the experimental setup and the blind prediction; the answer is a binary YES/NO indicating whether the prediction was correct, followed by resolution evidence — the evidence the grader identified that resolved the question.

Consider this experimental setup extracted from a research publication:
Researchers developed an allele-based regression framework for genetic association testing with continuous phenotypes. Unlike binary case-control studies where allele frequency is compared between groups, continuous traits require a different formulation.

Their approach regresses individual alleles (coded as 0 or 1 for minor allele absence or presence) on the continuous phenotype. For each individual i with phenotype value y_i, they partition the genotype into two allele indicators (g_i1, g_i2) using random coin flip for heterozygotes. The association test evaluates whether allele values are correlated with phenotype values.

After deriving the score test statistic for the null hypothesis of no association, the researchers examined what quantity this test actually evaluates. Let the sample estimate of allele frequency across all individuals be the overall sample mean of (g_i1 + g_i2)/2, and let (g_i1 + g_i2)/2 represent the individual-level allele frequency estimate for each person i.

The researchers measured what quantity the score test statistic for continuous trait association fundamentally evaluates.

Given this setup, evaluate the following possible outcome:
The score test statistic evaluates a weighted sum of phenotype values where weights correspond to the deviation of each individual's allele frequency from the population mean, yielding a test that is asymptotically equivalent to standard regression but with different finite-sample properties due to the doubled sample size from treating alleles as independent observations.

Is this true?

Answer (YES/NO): NO